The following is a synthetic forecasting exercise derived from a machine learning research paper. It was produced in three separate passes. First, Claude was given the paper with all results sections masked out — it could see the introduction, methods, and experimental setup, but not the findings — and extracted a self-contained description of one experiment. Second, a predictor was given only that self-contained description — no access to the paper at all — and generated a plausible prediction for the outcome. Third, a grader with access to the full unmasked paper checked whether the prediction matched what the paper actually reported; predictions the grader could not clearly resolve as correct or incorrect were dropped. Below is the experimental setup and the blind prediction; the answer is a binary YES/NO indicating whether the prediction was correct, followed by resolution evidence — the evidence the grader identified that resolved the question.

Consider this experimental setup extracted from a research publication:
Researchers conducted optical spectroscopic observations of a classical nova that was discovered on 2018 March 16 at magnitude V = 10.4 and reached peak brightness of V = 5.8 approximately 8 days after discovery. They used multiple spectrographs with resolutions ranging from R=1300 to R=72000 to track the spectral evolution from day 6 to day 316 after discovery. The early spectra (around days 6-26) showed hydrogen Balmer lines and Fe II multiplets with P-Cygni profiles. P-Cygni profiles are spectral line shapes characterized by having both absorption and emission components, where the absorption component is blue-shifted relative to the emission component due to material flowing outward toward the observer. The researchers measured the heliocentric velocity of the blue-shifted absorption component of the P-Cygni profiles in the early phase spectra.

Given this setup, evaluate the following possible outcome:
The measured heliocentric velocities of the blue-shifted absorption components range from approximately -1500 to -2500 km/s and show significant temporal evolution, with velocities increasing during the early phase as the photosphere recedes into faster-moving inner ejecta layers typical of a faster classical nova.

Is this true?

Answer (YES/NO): NO